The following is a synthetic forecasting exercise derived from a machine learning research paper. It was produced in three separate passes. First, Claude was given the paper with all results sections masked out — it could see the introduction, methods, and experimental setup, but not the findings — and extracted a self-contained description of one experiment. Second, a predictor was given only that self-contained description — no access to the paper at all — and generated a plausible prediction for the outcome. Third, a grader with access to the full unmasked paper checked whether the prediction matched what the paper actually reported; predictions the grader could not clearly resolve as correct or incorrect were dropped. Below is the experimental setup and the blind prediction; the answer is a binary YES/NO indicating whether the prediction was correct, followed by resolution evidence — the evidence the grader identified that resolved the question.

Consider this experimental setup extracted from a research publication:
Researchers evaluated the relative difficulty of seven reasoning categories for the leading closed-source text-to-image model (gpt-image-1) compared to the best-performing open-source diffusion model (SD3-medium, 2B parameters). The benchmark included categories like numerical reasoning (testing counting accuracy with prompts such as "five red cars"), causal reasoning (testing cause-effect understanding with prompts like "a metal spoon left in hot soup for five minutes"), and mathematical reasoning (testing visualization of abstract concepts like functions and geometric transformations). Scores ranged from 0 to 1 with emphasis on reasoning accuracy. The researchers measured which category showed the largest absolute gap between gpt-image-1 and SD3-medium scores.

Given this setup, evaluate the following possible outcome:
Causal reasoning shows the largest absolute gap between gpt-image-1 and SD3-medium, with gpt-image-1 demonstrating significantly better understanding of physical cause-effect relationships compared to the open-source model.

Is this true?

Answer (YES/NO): YES